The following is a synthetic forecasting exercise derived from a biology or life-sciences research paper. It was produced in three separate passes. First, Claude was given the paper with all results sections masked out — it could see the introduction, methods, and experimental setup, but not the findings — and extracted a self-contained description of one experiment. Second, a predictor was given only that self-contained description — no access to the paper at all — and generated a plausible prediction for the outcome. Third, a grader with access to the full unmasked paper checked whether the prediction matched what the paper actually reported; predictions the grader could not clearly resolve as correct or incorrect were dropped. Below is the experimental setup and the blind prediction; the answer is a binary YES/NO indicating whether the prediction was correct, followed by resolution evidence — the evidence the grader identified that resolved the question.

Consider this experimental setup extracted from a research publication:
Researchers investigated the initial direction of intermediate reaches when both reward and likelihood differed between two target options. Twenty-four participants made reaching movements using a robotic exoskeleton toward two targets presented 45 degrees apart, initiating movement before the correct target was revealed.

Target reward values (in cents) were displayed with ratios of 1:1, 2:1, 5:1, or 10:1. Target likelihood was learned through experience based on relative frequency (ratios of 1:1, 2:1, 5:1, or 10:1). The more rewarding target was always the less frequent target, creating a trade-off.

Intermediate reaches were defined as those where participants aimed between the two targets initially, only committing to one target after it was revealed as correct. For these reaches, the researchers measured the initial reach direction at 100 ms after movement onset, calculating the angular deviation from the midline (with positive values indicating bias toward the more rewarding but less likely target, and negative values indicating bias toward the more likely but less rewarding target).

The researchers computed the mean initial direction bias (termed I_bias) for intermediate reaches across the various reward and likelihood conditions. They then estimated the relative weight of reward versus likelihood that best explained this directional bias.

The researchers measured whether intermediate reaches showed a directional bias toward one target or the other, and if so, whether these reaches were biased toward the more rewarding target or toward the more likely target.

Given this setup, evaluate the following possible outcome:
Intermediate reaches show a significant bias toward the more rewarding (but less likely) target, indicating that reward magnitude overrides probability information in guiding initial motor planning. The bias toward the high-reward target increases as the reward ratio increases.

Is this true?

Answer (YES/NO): NO